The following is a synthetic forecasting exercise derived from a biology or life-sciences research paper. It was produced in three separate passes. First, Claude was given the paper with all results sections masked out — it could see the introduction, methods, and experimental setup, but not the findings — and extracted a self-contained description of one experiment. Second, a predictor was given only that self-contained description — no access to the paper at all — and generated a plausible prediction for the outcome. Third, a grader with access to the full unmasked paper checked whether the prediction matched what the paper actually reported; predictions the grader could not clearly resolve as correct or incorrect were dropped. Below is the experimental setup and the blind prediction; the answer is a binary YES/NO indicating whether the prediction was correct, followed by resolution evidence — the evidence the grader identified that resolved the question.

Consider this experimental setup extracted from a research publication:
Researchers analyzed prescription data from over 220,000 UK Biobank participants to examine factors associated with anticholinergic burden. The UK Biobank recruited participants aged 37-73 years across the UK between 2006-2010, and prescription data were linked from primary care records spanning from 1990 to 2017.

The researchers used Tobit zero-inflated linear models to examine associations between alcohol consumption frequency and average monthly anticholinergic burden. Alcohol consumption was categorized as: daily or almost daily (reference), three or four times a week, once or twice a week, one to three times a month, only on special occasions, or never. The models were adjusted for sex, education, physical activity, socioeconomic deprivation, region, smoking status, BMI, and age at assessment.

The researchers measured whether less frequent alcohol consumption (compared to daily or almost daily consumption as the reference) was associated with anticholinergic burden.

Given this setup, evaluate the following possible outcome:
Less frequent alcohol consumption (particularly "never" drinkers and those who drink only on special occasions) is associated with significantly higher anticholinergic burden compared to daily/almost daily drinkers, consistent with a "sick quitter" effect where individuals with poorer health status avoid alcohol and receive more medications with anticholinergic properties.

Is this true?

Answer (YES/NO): YES